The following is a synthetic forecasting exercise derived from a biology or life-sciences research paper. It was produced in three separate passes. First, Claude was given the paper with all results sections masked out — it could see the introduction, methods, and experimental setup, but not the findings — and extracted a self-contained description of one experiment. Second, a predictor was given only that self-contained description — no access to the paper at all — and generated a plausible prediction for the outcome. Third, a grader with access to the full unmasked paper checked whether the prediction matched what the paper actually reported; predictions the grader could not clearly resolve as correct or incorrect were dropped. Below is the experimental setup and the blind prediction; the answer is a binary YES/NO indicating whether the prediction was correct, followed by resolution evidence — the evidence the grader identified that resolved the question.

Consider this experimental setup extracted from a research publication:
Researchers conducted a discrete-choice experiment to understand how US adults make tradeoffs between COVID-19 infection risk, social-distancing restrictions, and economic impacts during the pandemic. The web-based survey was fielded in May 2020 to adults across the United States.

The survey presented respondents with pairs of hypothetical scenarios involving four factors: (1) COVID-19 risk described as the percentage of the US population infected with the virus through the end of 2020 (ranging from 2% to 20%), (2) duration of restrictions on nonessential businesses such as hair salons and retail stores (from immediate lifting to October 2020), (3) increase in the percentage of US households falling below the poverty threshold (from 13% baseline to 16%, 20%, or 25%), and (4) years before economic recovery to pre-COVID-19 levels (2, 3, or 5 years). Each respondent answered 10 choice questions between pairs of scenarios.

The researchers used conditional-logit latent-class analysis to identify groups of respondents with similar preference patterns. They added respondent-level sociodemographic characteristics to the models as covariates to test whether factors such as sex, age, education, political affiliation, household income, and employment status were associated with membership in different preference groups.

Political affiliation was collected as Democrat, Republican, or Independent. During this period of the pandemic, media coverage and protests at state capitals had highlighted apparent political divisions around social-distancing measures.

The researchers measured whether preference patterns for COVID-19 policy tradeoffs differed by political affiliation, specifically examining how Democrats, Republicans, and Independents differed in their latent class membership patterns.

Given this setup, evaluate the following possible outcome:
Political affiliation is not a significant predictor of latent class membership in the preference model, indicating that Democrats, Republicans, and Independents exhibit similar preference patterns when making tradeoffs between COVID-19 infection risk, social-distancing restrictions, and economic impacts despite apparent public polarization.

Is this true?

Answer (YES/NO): NO